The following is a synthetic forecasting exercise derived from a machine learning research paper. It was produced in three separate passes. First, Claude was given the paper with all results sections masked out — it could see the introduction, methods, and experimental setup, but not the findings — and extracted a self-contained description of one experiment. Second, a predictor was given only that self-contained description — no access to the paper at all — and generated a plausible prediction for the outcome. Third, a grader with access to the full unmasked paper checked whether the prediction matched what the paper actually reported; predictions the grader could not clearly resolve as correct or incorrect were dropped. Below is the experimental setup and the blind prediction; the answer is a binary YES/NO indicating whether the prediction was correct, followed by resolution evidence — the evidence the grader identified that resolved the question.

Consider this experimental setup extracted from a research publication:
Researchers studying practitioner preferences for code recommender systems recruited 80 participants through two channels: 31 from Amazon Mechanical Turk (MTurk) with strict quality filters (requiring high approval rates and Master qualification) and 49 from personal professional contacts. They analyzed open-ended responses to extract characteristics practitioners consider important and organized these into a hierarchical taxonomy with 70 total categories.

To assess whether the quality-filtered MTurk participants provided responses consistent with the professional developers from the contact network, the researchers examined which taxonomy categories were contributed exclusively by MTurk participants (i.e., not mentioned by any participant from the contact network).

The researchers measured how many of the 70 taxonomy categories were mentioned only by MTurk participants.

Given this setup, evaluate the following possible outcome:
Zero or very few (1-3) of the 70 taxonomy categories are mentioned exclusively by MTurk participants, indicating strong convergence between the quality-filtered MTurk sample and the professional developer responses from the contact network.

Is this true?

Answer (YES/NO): YES